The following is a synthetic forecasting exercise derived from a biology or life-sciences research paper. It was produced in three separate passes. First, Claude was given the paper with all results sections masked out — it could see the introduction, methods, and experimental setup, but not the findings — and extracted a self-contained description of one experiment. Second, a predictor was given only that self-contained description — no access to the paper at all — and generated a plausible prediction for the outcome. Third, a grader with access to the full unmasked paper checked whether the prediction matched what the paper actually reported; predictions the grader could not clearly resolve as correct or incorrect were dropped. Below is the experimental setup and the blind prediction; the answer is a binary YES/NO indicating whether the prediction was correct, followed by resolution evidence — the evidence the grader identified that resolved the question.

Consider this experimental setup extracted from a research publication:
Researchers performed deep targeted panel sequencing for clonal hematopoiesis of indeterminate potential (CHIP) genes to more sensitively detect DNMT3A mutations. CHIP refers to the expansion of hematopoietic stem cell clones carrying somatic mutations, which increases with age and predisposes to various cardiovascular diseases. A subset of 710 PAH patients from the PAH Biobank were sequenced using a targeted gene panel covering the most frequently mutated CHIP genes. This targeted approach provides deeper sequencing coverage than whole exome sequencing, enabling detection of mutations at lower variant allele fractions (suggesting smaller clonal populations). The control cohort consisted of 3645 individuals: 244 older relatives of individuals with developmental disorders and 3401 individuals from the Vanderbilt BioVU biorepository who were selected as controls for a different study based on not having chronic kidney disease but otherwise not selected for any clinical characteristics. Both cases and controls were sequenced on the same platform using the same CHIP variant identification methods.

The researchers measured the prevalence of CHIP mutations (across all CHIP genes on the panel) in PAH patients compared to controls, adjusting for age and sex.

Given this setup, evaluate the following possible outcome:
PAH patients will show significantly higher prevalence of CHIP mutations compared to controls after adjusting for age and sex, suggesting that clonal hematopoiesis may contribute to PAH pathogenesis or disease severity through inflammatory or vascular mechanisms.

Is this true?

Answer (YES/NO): YES